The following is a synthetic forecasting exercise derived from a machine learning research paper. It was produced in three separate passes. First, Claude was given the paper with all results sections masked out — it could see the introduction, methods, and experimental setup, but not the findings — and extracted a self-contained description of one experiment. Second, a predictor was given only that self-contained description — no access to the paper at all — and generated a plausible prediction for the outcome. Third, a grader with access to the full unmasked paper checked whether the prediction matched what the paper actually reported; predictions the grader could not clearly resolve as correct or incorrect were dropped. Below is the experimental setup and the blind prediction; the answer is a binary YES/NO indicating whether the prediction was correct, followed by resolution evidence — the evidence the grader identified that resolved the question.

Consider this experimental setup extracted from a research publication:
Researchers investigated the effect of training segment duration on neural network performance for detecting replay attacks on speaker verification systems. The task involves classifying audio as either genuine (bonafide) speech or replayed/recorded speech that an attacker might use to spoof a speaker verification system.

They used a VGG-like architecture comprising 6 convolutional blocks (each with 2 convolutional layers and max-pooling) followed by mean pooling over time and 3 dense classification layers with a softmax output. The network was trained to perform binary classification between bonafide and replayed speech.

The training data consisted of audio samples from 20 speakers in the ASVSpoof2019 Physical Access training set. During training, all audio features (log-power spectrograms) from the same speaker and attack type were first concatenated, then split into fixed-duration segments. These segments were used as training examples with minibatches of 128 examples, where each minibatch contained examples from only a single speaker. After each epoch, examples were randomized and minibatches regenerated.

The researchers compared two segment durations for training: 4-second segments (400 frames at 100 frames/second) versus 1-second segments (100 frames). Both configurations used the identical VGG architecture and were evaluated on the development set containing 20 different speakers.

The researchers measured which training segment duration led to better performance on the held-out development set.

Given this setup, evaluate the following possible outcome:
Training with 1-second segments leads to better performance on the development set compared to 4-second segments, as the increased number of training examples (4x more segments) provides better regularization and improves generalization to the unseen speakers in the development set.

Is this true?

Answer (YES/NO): YES